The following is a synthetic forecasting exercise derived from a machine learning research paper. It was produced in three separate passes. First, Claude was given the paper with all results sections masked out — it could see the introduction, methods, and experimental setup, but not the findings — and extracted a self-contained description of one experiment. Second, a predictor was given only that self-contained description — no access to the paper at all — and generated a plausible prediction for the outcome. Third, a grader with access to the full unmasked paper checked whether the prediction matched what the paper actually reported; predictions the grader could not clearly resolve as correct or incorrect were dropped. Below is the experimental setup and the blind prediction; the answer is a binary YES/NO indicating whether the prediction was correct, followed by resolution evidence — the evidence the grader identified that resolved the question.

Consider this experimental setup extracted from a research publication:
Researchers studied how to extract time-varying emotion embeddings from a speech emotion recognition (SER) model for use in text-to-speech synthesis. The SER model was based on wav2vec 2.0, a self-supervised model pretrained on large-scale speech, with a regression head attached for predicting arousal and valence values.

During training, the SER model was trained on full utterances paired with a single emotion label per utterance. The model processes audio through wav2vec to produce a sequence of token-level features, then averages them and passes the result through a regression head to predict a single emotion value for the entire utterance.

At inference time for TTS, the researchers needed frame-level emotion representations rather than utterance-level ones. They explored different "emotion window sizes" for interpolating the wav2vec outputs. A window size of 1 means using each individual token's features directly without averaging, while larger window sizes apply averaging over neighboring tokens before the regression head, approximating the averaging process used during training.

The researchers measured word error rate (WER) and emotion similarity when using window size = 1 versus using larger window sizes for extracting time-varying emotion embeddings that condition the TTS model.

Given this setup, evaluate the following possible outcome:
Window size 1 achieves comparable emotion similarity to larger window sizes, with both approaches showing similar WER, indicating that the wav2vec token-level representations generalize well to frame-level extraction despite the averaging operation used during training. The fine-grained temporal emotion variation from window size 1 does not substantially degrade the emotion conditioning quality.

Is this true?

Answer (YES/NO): NO